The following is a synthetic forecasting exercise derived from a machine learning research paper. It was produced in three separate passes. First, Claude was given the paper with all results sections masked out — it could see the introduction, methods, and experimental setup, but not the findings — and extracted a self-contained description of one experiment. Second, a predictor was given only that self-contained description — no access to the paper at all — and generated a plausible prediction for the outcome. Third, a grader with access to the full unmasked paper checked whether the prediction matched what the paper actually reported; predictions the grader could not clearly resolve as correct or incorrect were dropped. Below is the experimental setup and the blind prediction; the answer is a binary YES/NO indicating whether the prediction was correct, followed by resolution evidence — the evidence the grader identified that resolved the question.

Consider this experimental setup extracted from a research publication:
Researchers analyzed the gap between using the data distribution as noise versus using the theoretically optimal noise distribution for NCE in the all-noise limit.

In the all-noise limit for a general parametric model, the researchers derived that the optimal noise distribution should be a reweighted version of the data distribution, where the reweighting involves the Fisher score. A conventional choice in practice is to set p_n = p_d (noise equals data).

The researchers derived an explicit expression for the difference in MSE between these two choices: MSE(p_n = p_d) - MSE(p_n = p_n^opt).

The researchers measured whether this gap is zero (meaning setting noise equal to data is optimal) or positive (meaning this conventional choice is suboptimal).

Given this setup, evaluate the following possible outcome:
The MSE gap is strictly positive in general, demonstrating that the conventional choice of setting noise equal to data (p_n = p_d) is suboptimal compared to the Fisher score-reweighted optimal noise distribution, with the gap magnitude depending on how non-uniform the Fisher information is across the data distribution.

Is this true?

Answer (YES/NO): YES